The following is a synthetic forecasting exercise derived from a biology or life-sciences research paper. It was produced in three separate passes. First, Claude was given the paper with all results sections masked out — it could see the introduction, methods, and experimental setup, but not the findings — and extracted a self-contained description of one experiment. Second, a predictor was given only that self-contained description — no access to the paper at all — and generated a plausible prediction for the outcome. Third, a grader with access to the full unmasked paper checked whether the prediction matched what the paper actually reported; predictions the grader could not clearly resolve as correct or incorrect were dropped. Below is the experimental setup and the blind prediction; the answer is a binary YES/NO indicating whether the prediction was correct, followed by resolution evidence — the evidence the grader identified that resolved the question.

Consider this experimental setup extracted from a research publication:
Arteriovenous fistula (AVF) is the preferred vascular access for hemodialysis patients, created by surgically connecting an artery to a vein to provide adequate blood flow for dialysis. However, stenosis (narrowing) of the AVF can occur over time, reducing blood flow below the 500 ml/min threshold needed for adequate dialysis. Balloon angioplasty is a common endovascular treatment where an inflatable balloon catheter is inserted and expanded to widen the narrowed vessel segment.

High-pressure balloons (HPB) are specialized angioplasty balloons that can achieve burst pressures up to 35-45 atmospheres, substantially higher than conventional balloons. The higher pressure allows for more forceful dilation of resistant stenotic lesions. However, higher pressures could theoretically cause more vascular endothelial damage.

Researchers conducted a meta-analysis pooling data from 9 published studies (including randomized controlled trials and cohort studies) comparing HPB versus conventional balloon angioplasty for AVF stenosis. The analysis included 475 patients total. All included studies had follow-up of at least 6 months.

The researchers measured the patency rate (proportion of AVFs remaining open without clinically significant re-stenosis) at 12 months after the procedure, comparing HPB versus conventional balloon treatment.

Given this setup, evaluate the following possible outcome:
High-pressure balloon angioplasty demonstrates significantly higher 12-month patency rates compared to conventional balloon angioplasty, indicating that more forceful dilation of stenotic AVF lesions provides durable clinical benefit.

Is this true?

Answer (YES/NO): NO